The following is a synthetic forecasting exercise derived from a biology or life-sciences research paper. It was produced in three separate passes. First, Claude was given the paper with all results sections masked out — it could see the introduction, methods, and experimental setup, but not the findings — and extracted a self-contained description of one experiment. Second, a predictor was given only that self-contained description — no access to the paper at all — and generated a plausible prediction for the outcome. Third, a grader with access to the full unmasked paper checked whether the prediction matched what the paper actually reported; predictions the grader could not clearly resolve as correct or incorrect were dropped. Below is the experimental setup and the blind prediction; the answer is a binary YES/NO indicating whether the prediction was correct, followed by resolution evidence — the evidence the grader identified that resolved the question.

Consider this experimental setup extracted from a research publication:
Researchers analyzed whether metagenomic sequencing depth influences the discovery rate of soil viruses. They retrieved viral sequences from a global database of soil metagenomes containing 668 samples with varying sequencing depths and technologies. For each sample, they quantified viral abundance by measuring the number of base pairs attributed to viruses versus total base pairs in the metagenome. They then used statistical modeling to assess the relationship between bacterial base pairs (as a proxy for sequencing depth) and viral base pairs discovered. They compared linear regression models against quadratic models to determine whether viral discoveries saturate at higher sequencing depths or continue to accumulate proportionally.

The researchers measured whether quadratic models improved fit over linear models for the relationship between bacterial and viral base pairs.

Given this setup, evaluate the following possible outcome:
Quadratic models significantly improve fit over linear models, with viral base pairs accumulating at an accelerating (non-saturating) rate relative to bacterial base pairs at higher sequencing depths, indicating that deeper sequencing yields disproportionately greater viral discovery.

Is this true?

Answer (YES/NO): NO